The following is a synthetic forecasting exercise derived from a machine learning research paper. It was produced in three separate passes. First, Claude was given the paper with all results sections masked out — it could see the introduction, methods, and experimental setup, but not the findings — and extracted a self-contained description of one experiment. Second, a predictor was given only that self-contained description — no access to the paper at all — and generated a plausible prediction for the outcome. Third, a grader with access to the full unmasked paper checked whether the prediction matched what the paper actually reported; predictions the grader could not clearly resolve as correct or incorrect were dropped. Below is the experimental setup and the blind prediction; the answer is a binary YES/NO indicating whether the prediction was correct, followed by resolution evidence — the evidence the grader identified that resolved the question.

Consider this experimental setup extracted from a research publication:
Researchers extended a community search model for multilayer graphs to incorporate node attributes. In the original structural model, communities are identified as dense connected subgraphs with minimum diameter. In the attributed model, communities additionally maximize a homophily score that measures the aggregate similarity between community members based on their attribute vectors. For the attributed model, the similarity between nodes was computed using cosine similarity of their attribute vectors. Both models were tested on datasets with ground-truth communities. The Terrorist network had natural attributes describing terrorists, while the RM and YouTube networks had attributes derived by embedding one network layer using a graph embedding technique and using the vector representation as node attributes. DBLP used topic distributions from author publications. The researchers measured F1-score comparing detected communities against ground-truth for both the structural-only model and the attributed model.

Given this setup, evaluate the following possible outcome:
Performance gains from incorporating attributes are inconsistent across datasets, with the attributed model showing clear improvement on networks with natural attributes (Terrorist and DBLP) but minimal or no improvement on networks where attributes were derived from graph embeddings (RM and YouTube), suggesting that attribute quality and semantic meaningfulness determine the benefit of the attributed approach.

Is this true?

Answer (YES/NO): NO